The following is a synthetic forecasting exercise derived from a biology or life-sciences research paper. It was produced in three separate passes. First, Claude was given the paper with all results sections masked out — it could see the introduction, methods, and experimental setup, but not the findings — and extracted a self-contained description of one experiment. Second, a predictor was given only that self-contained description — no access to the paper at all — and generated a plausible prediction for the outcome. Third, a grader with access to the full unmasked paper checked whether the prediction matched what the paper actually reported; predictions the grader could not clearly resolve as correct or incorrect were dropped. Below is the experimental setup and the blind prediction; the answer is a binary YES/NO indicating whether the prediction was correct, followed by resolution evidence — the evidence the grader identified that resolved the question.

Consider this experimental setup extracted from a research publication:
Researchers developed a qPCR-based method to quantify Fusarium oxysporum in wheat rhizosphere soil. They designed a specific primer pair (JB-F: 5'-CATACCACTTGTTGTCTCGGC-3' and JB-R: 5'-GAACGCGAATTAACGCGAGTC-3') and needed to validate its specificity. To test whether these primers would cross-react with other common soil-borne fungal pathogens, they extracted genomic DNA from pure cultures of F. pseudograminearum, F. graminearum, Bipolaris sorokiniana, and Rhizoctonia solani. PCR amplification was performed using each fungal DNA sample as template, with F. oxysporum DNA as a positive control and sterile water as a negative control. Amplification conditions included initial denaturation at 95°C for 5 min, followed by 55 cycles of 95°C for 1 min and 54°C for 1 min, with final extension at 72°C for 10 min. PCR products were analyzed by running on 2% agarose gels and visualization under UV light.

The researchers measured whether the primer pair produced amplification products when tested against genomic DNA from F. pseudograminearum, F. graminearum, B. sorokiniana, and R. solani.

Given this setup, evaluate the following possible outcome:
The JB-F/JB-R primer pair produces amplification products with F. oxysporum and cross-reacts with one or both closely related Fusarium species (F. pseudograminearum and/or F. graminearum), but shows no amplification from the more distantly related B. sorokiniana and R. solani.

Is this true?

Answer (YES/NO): NO